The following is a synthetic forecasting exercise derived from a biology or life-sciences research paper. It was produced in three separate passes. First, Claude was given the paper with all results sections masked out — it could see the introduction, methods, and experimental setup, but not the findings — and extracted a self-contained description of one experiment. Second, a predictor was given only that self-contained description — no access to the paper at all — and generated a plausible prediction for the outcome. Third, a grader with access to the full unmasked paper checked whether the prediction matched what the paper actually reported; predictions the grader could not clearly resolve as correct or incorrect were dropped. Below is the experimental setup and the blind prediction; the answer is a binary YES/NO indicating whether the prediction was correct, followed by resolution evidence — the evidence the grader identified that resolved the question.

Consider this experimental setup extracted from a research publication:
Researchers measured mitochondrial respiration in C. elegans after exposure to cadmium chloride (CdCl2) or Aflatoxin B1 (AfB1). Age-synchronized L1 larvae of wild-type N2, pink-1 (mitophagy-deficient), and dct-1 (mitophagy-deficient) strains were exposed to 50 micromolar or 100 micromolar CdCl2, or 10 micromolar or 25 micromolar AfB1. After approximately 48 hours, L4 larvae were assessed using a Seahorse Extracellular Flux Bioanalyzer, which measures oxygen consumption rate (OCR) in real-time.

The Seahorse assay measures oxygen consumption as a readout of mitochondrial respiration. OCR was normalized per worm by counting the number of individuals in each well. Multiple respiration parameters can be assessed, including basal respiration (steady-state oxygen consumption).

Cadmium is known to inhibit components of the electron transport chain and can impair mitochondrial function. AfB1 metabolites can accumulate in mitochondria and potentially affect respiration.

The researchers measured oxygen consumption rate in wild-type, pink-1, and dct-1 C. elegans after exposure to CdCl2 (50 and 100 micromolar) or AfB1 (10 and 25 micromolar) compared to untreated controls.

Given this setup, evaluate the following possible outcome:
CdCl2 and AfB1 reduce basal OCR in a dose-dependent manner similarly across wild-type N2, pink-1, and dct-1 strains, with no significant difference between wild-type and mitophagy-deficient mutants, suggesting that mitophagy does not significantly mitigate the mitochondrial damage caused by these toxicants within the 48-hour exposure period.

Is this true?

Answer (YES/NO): NO